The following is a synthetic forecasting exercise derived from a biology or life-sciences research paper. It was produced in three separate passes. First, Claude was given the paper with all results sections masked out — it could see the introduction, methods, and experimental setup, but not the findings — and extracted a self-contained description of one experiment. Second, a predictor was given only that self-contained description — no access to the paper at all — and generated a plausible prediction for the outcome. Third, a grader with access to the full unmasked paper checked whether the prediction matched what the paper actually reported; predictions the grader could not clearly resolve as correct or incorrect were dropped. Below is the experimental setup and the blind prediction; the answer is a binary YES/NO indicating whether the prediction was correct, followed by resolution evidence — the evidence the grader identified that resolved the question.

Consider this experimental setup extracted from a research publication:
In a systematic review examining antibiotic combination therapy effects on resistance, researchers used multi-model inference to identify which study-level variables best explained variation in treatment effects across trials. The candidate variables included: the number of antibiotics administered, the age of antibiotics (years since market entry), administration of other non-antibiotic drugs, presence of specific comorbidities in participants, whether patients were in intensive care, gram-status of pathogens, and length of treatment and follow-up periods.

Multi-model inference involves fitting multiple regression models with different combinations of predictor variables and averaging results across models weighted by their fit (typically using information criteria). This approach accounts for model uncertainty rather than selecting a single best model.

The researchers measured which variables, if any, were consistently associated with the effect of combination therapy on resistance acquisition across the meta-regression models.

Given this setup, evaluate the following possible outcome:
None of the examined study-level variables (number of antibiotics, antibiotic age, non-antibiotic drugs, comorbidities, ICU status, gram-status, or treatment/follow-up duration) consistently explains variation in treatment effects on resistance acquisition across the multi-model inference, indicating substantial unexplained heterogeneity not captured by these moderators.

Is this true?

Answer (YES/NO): NO